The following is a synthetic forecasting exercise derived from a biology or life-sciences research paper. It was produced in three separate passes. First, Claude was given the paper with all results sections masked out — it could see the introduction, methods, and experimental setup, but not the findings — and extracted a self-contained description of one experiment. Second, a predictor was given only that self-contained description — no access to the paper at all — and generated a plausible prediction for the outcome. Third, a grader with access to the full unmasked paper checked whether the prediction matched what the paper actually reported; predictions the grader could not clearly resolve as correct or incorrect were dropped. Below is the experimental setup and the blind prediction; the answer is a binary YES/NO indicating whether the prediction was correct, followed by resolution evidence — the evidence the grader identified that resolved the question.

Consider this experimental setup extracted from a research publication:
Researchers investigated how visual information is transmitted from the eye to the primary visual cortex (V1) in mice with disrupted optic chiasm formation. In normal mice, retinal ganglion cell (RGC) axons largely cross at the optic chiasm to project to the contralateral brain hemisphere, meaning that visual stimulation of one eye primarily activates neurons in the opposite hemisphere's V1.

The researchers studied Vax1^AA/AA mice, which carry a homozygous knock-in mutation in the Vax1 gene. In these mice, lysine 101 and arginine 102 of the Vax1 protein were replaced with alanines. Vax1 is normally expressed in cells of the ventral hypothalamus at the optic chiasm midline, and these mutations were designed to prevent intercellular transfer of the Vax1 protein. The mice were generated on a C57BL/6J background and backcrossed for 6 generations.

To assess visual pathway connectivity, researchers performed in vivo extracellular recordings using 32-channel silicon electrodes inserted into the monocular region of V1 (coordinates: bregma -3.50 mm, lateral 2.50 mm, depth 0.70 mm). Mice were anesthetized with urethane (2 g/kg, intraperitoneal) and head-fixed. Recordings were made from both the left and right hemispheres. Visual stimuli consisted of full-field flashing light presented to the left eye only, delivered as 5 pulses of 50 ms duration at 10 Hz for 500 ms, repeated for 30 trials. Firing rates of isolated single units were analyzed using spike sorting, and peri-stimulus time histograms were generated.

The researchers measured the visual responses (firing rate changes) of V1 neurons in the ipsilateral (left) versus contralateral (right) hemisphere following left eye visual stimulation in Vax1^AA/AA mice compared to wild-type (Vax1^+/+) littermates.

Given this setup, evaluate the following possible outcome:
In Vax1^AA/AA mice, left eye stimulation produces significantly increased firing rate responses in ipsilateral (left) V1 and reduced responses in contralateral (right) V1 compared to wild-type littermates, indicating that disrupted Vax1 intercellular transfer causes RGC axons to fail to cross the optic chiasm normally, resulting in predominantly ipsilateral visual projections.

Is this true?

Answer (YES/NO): YES